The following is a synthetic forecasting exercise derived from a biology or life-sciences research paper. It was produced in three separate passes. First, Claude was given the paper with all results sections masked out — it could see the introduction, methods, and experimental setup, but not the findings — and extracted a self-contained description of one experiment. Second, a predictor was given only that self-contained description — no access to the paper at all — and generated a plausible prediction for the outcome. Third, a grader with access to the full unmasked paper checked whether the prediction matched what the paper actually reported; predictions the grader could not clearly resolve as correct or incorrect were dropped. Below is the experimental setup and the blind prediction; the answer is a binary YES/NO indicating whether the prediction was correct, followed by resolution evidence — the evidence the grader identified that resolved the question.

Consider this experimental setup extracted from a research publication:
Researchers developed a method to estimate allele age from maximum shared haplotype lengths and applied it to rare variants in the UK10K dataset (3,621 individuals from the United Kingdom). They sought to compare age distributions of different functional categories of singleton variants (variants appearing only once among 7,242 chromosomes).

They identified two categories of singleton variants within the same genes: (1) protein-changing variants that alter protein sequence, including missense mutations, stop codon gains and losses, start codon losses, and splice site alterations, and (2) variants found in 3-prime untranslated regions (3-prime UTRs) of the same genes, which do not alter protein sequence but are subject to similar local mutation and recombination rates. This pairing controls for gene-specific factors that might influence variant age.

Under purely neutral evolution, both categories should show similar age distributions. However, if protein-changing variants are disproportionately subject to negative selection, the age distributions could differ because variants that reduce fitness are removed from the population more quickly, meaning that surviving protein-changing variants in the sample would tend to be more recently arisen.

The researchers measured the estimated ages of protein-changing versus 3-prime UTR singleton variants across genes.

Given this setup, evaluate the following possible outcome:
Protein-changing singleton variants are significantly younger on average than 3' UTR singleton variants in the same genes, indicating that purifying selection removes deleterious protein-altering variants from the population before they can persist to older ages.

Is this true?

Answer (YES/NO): YES